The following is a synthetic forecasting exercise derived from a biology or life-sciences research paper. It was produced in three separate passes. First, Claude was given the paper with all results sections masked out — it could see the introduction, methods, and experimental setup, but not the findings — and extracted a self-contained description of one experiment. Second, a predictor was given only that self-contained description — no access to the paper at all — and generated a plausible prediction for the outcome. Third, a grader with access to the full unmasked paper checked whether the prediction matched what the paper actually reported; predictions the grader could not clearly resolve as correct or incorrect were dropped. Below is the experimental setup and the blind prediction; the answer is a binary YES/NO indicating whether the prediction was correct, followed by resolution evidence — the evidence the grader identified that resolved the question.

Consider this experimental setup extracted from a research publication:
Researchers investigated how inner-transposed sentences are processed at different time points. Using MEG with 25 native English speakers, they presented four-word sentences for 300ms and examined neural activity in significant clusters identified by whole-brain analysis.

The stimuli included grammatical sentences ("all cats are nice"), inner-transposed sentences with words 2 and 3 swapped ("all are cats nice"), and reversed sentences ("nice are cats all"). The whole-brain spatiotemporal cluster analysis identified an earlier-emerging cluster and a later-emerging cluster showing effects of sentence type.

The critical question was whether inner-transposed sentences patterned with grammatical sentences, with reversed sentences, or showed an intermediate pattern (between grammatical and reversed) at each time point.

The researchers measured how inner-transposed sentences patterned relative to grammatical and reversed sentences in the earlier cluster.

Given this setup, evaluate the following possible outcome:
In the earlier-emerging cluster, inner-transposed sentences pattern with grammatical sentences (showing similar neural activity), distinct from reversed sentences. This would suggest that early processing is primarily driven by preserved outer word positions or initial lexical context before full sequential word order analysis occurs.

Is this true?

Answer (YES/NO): NO